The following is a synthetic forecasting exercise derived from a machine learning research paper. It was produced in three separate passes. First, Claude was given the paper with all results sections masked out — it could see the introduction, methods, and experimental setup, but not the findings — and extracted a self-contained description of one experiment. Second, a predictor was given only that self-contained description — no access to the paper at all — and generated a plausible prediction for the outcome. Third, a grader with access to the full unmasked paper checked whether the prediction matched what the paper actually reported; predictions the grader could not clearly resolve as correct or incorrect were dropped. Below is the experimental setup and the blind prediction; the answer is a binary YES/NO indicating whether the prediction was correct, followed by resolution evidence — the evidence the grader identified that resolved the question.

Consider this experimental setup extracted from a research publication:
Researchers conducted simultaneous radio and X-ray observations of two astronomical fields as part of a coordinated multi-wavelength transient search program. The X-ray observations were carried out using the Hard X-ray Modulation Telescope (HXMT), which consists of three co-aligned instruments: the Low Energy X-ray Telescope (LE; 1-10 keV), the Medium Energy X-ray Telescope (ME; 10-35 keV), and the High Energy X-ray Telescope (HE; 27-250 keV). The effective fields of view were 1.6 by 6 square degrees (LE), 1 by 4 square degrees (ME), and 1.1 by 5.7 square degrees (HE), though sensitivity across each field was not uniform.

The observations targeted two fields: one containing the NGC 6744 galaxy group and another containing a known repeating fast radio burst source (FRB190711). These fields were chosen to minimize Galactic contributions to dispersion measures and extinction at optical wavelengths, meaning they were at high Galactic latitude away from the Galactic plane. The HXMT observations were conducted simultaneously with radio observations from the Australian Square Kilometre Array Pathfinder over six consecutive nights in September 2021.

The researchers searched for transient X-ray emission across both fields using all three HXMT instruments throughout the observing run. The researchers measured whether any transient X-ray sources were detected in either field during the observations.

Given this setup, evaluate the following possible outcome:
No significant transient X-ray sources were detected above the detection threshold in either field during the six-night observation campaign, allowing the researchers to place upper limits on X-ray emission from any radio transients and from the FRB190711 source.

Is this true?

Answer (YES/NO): YES